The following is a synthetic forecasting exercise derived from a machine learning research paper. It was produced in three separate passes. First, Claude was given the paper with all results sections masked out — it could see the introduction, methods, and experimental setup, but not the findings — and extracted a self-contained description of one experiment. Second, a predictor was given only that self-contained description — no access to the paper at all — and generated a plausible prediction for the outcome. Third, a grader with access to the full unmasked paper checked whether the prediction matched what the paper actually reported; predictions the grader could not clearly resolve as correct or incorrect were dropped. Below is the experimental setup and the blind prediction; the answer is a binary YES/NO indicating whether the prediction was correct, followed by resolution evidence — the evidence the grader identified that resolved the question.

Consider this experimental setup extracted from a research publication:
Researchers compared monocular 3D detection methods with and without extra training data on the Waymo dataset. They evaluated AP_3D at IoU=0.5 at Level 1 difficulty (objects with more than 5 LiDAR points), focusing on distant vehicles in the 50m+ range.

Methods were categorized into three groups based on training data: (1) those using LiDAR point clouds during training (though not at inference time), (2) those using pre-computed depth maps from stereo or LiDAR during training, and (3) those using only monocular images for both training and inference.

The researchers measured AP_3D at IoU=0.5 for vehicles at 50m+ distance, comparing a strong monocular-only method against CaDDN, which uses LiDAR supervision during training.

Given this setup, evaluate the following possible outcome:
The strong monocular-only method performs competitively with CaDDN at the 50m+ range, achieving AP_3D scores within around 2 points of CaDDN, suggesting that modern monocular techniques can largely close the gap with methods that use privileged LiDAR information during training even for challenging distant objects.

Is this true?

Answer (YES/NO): NO